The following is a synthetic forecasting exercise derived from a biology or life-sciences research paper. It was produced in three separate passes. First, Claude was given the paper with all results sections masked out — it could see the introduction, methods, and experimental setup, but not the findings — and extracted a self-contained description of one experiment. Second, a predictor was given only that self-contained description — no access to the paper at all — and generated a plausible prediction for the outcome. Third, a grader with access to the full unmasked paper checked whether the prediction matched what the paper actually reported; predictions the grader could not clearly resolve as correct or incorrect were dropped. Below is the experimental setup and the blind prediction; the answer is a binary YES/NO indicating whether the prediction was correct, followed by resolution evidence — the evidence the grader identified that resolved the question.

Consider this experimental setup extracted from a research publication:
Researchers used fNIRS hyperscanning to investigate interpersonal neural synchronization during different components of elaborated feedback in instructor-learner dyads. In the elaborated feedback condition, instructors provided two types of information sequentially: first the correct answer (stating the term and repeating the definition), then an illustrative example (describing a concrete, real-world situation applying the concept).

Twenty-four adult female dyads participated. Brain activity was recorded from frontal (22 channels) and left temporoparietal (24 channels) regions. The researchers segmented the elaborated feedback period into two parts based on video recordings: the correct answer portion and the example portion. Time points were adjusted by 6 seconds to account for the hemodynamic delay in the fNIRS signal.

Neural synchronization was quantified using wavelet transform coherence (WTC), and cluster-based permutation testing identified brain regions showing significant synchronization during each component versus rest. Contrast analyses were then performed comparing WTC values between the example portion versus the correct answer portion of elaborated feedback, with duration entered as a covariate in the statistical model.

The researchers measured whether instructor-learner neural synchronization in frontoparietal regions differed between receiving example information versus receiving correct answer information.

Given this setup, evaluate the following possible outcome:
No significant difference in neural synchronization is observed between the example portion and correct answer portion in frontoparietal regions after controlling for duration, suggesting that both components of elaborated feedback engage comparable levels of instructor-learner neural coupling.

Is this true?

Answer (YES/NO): NO